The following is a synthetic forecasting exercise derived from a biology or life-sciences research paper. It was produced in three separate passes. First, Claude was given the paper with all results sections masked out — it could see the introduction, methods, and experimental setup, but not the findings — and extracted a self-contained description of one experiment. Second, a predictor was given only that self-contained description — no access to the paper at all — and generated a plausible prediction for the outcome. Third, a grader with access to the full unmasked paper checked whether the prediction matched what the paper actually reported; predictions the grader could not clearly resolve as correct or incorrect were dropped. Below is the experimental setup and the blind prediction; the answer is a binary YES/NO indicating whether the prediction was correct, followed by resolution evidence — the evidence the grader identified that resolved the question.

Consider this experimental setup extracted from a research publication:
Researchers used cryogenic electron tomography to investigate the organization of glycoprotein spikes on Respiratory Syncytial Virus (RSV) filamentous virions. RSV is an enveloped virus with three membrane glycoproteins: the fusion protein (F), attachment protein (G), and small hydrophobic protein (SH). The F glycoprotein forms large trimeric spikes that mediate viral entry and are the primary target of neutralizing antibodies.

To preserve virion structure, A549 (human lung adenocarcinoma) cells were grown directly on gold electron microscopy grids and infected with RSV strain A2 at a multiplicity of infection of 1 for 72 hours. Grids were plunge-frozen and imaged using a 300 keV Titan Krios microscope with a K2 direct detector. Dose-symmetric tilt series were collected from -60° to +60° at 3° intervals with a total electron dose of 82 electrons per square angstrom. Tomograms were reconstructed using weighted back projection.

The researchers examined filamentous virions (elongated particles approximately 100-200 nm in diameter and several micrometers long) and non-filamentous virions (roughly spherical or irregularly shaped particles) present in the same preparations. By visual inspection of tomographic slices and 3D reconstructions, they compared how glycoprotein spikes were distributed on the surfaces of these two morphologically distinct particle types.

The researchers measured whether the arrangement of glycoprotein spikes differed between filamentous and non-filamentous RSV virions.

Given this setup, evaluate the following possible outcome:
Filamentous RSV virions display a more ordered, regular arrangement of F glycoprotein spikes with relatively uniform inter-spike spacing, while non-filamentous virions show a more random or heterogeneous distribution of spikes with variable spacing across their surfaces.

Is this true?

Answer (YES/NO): NO